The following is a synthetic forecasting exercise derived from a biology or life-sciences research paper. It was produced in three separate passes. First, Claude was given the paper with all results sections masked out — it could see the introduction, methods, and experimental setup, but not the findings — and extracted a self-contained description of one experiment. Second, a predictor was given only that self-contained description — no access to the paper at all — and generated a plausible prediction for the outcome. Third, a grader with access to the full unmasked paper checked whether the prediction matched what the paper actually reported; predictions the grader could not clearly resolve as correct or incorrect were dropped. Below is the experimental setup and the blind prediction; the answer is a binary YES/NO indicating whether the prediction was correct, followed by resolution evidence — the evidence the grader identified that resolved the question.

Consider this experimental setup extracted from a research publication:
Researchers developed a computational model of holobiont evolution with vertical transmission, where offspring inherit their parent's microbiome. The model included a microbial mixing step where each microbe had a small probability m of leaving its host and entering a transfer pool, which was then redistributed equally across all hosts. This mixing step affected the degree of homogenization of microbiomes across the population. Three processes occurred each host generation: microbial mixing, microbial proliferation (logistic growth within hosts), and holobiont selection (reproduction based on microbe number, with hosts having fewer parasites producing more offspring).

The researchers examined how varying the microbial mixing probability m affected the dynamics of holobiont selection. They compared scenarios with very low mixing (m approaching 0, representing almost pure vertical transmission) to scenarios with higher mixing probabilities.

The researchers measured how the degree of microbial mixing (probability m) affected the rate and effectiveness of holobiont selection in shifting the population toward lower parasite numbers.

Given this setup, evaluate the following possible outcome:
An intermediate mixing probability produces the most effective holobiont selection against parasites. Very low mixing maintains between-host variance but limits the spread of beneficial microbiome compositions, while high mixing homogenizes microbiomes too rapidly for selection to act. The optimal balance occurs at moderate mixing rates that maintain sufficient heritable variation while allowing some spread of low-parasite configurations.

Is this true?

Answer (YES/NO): NO